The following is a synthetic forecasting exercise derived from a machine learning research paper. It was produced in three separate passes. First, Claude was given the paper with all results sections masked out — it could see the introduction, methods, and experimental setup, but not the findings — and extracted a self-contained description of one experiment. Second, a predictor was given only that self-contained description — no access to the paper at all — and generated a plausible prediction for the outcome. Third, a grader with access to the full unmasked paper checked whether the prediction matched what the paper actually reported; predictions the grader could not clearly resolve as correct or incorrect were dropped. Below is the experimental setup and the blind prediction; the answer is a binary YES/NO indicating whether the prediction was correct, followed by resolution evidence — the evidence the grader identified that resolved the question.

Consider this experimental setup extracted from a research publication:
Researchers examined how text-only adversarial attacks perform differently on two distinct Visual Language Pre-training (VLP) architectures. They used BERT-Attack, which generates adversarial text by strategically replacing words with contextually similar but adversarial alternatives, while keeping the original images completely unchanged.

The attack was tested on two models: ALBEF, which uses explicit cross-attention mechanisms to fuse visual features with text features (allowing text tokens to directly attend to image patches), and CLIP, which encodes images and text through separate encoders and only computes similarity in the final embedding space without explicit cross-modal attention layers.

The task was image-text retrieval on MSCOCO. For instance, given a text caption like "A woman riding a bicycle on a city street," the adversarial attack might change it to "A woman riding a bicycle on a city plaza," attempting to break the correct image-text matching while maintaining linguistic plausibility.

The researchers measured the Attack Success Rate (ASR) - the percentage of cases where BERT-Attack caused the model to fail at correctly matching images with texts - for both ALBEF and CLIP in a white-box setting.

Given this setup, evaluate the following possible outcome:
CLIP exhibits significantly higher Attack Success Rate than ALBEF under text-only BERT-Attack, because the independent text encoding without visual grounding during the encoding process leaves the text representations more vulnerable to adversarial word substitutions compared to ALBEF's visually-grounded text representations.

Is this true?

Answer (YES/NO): YES